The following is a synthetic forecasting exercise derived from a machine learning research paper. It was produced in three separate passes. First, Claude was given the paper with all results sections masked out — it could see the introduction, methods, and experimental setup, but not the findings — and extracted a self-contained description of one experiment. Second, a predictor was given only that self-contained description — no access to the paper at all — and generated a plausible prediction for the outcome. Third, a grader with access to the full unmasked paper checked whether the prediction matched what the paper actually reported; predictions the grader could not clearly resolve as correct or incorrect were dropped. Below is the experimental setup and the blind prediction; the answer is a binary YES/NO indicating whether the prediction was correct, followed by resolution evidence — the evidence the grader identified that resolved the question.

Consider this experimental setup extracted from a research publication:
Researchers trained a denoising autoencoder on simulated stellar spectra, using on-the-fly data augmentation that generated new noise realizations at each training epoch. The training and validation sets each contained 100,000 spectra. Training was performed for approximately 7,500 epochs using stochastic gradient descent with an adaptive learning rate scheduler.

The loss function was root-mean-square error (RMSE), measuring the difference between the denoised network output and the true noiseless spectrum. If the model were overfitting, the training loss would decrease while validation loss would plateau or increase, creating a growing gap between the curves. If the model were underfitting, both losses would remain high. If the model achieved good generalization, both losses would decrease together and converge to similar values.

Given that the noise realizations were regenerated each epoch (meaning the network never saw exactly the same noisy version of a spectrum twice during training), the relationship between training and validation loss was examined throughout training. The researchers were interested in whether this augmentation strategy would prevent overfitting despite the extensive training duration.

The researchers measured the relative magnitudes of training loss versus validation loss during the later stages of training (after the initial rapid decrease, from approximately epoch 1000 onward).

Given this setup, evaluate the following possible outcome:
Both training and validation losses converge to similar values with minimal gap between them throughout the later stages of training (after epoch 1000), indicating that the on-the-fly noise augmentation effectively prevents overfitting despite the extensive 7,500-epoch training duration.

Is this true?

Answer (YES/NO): YES